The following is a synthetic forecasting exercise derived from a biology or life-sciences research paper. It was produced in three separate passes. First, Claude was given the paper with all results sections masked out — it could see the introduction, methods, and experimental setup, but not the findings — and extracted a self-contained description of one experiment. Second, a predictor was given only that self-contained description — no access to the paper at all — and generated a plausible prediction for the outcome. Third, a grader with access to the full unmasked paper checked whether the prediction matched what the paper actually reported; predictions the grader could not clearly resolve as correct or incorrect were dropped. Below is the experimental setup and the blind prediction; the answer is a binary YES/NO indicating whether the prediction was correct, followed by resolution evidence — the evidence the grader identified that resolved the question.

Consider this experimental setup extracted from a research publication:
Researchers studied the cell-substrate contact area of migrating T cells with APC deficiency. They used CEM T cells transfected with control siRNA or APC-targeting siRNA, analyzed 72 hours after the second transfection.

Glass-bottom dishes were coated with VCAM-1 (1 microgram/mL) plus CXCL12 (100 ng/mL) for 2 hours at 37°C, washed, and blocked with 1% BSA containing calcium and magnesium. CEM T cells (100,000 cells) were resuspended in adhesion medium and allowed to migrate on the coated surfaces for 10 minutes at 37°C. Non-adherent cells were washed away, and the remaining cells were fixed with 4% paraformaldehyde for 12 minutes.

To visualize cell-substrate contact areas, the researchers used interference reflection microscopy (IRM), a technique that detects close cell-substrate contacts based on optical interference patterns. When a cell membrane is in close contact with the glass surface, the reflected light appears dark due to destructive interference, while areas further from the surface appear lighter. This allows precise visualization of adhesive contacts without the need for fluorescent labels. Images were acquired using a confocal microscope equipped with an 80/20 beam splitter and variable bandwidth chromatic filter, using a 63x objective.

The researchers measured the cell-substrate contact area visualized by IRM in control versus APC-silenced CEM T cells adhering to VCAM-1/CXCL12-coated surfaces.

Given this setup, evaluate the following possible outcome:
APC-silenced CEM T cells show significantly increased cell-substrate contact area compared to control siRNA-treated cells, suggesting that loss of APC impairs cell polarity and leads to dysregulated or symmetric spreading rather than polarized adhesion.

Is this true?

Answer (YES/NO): YES